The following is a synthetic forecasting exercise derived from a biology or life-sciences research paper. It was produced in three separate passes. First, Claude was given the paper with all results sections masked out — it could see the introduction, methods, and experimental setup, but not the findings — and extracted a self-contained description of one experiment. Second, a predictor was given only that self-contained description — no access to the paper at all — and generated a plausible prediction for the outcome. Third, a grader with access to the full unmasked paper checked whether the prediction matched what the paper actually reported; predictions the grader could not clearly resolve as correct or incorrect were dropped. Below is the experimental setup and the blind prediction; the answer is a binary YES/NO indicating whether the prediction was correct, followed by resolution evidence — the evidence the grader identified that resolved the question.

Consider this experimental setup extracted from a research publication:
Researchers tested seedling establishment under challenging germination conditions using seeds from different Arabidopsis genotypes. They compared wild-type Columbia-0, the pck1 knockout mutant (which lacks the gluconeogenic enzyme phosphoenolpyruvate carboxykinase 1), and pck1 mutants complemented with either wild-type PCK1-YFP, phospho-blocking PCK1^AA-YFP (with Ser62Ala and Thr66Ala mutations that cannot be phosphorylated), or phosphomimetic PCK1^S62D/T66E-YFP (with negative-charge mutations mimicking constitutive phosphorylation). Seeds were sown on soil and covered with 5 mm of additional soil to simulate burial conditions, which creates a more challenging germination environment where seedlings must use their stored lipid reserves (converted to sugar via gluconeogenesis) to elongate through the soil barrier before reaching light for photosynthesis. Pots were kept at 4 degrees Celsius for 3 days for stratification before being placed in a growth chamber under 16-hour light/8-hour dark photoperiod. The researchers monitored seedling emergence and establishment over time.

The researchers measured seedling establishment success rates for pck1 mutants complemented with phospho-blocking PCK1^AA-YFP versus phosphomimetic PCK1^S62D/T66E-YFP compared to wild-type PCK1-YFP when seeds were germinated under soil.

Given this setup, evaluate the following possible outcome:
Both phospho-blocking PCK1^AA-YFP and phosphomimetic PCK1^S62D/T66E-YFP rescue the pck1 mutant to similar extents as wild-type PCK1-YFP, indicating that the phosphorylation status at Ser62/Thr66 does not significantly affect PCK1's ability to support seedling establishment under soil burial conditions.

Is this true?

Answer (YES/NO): NO